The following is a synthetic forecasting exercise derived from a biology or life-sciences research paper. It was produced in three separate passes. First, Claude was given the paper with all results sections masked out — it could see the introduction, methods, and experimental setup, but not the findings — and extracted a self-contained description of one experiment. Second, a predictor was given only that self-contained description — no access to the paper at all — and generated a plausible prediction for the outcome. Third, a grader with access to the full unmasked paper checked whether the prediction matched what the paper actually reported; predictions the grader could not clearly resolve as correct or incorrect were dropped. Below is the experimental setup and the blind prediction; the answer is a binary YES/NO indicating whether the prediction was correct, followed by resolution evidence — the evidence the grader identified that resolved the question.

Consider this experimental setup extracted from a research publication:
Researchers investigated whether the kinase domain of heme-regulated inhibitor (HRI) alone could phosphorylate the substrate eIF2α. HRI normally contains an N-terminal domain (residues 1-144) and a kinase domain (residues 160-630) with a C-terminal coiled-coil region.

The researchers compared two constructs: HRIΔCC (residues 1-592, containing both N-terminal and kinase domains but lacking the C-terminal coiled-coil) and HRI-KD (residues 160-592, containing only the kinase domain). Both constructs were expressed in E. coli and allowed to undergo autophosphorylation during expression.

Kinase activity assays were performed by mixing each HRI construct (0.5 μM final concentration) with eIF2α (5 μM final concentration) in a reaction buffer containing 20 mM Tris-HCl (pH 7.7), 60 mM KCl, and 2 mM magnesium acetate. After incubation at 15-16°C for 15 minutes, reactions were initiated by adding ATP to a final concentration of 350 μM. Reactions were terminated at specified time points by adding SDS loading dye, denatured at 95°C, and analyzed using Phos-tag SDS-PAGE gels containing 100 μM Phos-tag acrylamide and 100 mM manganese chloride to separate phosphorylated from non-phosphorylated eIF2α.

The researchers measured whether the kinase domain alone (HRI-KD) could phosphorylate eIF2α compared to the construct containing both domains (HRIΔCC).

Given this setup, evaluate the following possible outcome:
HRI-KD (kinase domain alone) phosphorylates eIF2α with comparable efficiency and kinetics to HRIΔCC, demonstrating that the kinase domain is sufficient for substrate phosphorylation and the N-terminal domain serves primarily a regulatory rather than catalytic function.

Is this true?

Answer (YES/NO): NO